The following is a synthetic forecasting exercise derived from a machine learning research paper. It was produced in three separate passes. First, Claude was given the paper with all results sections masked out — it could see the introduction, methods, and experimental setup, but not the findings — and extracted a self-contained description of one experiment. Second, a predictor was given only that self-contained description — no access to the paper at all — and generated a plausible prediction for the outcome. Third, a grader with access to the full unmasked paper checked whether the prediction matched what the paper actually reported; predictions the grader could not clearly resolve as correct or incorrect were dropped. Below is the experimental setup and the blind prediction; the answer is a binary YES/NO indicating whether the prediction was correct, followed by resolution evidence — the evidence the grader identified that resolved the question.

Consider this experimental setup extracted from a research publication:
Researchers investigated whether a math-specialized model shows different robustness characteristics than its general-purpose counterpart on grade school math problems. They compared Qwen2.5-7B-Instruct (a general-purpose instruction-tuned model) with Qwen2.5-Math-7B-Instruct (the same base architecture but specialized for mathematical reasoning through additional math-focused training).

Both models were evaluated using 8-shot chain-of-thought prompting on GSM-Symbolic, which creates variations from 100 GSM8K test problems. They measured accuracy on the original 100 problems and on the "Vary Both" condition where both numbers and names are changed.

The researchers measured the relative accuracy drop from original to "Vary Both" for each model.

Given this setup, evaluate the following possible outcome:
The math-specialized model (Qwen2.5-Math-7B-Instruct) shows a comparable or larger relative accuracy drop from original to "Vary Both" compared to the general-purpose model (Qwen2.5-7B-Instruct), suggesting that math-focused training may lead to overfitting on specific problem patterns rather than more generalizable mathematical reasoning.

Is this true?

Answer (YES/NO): YES